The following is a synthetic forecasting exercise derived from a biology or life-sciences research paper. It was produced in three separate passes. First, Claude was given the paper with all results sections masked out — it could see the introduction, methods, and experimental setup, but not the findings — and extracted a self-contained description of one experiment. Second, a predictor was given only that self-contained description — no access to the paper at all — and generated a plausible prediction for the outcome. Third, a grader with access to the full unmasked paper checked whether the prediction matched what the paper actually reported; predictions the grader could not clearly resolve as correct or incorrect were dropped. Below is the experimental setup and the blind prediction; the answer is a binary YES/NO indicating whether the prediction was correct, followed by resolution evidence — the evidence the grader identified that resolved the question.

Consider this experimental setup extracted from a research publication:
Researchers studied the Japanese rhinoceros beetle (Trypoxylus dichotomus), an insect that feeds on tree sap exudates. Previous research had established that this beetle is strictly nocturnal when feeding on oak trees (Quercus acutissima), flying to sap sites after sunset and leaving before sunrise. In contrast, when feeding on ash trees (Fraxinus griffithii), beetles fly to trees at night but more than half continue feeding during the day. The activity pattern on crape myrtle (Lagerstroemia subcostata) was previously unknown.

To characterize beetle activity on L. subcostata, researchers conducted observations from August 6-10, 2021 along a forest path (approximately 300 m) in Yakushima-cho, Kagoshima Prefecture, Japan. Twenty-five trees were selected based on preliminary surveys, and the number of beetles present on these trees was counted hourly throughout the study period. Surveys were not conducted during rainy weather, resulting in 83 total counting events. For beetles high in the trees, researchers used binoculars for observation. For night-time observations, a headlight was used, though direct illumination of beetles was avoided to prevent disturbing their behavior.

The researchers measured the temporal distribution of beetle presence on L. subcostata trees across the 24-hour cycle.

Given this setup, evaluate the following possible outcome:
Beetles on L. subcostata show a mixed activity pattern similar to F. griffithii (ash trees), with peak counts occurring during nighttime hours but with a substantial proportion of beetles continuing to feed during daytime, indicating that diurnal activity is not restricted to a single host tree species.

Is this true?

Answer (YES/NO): NO